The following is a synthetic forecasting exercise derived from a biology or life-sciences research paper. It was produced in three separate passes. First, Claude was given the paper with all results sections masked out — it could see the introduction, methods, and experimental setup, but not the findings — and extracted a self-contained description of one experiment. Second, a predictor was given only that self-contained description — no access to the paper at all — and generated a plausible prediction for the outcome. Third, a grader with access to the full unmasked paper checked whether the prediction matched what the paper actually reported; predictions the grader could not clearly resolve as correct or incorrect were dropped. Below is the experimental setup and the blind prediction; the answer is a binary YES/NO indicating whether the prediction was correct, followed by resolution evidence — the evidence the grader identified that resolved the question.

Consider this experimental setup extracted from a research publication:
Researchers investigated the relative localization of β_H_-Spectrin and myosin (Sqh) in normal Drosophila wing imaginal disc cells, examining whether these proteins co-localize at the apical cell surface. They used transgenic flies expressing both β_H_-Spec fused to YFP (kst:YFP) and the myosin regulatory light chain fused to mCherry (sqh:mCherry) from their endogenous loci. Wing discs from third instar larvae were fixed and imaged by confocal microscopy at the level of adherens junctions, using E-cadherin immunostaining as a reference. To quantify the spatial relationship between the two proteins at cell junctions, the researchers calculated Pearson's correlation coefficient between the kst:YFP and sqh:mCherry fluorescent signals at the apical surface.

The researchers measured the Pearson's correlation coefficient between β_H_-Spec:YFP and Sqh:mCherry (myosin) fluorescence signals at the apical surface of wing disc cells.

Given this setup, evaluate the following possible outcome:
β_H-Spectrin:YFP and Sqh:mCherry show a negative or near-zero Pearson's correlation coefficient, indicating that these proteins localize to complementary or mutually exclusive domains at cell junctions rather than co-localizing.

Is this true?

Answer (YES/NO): NO